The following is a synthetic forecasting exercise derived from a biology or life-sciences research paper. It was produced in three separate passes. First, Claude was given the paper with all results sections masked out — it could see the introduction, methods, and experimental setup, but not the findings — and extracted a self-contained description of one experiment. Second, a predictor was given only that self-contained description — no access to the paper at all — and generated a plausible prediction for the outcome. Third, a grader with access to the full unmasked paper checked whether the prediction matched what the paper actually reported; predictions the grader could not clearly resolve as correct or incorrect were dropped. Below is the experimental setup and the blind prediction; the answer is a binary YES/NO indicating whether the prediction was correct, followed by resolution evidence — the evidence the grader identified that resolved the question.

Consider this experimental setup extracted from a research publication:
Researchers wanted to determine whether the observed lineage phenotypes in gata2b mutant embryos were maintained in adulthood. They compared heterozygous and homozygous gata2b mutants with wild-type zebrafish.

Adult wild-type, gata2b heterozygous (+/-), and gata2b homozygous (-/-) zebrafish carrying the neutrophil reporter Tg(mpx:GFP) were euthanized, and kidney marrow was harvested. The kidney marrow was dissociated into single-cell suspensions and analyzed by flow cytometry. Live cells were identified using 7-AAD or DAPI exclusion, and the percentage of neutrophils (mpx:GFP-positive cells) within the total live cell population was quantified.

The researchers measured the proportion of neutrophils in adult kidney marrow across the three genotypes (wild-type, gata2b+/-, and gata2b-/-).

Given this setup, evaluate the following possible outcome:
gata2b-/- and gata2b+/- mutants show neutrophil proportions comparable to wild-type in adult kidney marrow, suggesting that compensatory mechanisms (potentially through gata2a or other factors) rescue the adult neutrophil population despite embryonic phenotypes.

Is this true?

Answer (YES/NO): NO